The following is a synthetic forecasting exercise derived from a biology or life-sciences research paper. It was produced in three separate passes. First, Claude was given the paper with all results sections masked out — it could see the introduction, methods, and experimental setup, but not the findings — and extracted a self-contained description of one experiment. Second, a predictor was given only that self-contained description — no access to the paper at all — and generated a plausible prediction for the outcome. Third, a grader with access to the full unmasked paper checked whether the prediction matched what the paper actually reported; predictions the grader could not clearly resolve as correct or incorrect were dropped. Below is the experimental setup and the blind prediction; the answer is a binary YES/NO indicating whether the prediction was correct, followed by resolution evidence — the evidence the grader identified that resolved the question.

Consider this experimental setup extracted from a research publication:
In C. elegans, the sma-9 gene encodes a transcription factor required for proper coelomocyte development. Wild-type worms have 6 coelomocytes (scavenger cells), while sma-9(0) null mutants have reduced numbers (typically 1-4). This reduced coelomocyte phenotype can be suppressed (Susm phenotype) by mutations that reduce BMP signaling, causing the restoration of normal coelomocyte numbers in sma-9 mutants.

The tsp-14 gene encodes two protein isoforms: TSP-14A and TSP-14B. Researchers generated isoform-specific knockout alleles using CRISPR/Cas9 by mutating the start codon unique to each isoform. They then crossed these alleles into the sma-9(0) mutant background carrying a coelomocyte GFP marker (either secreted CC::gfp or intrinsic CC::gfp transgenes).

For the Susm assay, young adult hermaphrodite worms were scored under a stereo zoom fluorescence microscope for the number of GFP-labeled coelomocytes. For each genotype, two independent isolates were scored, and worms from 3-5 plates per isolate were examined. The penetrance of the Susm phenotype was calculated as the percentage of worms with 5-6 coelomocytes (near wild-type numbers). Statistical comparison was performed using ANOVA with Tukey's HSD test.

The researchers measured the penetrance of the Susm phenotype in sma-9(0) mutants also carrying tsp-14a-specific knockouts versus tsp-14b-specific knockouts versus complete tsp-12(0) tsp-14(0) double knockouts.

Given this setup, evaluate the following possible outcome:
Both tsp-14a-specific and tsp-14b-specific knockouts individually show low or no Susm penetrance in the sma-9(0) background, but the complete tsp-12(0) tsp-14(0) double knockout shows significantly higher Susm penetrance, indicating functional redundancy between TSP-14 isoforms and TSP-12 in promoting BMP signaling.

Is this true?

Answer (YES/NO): NO